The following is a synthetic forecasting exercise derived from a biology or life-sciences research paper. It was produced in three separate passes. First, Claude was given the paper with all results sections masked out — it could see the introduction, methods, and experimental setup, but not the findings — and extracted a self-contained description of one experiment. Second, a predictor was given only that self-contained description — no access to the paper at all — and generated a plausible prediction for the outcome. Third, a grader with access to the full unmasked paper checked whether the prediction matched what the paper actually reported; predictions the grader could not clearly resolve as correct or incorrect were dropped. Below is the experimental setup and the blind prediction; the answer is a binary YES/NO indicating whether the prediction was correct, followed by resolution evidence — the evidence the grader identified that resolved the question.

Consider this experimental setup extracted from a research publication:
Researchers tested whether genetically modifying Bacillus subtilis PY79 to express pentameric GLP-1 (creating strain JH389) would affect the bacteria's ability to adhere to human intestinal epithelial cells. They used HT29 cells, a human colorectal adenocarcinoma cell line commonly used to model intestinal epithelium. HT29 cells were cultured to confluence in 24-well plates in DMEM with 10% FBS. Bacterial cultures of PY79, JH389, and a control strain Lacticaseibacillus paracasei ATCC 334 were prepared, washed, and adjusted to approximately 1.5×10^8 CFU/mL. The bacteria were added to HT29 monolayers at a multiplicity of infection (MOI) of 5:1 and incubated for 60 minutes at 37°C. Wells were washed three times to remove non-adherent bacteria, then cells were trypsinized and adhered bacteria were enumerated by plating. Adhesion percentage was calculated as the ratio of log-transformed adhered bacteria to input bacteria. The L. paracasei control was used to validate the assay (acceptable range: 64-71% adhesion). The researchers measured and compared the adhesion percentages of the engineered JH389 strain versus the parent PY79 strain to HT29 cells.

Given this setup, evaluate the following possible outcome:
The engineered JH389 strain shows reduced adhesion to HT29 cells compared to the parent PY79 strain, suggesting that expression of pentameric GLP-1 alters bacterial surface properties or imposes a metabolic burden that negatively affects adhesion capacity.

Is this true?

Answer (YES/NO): NO